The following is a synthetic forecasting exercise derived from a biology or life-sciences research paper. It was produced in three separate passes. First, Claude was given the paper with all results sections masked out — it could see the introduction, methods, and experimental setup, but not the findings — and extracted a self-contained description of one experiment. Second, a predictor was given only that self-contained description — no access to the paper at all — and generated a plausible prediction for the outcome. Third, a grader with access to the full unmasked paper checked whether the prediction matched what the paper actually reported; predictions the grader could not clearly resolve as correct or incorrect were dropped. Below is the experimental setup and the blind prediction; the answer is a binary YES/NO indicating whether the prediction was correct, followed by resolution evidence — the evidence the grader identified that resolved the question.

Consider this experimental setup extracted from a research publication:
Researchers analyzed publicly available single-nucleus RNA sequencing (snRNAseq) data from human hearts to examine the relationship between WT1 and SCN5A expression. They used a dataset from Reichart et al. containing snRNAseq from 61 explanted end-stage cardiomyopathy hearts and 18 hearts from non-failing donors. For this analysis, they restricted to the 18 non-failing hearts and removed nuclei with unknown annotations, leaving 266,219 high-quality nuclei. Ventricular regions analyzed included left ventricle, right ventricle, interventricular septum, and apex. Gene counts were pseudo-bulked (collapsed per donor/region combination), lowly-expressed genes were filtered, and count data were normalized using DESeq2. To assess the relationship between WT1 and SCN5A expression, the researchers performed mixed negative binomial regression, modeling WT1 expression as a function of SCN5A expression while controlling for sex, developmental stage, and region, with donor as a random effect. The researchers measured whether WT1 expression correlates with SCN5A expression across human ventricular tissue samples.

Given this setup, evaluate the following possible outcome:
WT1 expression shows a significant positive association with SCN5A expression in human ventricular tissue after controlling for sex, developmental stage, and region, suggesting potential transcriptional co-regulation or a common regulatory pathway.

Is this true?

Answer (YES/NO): NO